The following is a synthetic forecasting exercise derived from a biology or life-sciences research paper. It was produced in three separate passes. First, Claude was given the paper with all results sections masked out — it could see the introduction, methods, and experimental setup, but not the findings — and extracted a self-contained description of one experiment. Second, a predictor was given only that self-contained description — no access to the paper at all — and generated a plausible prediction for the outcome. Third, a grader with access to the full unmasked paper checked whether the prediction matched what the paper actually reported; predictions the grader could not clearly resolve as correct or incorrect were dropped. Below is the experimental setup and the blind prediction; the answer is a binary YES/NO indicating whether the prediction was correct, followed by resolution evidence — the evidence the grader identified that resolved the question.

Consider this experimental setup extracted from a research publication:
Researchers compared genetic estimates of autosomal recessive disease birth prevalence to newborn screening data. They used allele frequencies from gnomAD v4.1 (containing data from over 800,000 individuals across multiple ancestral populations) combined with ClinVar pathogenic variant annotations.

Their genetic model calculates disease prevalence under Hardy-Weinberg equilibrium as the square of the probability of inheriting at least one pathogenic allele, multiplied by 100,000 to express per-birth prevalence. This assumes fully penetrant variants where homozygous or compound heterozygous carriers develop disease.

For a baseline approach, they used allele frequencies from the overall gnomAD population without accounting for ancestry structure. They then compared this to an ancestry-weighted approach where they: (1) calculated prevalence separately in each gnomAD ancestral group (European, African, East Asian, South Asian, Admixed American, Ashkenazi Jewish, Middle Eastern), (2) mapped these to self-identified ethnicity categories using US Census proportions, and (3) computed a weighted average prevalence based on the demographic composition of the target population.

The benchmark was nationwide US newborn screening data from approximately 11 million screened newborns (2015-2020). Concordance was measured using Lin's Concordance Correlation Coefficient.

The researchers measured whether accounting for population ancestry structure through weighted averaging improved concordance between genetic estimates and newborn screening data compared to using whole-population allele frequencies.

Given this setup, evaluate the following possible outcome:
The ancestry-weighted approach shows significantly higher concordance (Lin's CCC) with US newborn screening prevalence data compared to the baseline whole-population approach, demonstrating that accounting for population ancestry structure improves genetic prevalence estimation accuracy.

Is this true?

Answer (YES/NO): YES